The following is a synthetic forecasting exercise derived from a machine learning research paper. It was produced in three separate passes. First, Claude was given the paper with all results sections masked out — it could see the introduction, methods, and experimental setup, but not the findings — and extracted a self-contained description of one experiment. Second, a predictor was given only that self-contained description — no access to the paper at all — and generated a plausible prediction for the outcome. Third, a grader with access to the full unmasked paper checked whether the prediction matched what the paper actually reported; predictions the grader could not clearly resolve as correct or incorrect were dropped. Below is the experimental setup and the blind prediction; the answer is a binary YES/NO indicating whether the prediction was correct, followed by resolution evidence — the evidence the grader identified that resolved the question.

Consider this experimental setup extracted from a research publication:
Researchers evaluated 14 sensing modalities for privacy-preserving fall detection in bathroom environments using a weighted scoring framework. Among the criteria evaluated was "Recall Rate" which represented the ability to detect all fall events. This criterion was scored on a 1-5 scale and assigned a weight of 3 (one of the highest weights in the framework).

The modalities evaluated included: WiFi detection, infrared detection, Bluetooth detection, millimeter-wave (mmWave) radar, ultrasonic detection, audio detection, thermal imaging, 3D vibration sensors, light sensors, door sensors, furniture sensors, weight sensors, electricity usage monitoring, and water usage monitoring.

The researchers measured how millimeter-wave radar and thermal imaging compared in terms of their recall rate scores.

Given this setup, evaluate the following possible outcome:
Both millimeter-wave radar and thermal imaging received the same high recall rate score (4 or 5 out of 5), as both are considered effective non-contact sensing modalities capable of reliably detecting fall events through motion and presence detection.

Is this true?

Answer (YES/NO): YES